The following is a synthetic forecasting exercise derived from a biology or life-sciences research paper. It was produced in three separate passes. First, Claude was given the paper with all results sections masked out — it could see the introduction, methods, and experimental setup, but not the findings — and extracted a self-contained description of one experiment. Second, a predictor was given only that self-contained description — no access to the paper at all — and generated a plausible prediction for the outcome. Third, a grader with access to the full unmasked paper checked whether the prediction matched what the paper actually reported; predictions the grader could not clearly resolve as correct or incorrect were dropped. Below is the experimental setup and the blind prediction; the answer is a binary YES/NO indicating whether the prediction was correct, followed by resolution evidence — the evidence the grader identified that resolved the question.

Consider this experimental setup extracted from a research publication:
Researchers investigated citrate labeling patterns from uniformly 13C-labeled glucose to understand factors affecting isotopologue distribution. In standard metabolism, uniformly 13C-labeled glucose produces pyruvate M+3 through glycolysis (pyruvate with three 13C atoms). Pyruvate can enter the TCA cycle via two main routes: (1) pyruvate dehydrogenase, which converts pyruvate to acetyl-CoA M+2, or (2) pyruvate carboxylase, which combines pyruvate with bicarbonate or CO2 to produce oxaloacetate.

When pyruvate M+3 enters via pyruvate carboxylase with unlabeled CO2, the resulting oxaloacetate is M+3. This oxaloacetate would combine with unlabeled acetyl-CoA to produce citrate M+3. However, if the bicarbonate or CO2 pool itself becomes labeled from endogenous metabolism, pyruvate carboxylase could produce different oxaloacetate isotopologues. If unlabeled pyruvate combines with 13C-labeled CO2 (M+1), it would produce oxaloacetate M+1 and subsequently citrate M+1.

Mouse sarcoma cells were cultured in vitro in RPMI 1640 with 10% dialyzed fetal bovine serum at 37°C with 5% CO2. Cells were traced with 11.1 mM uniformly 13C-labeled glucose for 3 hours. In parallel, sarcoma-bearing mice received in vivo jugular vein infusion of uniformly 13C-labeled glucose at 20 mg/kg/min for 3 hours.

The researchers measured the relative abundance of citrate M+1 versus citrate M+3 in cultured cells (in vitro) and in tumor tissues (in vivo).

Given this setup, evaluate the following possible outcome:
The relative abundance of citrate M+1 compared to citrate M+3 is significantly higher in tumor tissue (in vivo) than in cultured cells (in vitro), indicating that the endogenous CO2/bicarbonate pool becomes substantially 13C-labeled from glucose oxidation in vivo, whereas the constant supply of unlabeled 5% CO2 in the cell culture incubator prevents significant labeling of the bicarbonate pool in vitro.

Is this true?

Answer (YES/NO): YES